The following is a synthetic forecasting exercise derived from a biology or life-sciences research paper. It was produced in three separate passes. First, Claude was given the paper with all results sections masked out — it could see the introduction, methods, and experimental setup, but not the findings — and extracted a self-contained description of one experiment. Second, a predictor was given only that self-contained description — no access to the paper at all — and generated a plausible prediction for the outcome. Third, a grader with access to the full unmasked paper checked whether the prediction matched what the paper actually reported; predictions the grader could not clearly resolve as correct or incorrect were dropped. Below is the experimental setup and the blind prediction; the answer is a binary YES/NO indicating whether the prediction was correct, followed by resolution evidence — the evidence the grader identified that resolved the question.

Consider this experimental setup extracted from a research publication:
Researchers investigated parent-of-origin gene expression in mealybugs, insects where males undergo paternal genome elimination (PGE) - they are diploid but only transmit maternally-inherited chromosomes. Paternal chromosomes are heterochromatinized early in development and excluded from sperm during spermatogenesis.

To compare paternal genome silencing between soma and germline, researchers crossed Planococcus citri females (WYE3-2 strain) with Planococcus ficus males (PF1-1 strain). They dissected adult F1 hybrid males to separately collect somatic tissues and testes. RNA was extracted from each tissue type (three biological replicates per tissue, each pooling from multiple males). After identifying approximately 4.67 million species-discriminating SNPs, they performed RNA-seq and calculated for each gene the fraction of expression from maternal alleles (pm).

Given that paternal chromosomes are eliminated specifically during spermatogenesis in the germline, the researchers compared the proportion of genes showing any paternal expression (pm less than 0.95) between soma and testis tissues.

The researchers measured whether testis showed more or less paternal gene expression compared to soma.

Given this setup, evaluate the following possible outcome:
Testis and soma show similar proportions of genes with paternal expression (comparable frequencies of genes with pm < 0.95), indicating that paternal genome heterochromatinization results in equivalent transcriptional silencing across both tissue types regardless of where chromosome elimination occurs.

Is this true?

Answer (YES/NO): NO